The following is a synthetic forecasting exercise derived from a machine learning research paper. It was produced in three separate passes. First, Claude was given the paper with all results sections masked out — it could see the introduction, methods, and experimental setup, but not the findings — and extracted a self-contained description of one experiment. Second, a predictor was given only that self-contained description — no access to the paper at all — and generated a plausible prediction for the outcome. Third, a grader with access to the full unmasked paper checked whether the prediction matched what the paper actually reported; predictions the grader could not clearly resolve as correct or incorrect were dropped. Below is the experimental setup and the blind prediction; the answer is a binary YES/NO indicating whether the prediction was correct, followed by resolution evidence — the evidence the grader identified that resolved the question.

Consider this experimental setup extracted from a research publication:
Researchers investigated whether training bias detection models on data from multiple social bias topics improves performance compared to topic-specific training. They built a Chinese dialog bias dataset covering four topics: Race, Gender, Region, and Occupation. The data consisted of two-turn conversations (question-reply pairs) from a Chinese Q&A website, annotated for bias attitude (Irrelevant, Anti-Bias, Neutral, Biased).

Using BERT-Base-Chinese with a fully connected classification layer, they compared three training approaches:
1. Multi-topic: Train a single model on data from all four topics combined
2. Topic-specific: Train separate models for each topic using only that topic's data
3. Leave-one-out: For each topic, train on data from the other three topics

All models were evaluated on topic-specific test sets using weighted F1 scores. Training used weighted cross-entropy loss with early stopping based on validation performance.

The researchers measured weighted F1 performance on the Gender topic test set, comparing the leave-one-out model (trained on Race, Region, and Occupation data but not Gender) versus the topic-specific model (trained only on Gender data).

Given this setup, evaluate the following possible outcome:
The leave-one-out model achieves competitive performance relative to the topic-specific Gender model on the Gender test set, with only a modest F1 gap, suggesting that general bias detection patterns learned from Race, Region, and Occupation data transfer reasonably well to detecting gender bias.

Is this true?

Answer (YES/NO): NO